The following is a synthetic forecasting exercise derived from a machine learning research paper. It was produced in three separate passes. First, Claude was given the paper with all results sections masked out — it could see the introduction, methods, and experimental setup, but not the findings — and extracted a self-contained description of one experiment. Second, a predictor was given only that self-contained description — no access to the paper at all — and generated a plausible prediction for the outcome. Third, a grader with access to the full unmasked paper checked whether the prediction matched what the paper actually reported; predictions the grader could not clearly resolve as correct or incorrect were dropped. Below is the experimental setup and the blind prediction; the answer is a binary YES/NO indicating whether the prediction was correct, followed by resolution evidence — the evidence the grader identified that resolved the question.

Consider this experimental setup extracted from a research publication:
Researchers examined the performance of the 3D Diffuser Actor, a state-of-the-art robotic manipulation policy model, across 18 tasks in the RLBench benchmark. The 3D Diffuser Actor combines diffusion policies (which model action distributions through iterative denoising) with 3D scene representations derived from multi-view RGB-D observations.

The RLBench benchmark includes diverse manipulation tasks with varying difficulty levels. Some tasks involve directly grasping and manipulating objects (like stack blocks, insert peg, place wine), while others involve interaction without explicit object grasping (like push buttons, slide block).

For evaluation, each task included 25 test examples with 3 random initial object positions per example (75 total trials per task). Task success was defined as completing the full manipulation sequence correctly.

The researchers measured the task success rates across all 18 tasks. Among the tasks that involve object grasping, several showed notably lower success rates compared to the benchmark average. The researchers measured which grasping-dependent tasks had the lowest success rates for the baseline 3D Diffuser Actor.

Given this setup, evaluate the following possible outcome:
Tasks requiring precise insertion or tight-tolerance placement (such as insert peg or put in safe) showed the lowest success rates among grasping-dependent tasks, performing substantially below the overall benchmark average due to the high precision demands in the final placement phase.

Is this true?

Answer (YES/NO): NO